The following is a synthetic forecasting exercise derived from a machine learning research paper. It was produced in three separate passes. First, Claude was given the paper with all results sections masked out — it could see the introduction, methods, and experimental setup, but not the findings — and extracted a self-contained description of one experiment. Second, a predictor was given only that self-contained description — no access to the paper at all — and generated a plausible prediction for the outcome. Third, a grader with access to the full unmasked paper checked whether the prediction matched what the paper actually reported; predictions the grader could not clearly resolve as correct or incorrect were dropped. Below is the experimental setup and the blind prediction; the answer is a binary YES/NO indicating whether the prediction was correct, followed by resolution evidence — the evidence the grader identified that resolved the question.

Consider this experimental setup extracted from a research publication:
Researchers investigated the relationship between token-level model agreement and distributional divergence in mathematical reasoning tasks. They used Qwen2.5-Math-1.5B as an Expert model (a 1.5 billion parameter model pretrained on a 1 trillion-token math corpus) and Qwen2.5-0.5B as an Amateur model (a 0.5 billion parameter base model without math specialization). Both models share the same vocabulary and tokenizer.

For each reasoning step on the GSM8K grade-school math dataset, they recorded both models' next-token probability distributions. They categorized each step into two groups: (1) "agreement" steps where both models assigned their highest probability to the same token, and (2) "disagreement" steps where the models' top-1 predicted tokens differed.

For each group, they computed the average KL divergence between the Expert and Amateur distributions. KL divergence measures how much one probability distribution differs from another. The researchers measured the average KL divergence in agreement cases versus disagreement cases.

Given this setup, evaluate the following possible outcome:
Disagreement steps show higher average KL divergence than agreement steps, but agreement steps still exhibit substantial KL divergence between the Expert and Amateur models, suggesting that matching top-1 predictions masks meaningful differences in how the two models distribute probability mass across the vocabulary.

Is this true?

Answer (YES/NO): NO